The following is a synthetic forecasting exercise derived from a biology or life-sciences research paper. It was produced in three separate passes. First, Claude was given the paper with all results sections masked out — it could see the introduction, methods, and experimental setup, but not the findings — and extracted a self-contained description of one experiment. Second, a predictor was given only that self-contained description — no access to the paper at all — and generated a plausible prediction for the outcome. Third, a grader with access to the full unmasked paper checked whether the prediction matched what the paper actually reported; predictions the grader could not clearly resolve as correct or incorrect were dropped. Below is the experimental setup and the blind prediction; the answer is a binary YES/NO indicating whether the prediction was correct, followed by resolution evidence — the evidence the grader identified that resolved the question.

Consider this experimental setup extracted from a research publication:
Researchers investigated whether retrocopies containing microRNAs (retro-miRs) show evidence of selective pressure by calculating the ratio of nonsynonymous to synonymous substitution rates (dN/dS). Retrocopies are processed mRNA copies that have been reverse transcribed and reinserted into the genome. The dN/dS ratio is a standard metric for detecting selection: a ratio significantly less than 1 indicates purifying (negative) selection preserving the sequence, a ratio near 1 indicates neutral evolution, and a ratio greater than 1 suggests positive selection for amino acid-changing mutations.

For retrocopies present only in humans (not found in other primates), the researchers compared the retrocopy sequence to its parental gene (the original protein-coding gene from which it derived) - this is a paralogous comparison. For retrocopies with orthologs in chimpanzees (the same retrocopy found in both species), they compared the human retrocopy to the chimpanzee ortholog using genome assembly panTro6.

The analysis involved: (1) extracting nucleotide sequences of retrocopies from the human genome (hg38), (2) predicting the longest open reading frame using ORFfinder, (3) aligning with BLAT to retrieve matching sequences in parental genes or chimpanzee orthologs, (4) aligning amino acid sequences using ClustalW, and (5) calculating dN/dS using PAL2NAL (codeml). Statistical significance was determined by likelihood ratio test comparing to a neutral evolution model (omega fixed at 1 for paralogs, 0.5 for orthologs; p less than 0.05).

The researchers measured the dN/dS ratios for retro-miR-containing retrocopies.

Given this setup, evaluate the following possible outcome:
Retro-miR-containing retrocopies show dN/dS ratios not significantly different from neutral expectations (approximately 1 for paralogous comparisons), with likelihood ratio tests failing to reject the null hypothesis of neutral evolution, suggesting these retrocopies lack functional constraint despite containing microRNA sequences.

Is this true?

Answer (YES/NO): NO